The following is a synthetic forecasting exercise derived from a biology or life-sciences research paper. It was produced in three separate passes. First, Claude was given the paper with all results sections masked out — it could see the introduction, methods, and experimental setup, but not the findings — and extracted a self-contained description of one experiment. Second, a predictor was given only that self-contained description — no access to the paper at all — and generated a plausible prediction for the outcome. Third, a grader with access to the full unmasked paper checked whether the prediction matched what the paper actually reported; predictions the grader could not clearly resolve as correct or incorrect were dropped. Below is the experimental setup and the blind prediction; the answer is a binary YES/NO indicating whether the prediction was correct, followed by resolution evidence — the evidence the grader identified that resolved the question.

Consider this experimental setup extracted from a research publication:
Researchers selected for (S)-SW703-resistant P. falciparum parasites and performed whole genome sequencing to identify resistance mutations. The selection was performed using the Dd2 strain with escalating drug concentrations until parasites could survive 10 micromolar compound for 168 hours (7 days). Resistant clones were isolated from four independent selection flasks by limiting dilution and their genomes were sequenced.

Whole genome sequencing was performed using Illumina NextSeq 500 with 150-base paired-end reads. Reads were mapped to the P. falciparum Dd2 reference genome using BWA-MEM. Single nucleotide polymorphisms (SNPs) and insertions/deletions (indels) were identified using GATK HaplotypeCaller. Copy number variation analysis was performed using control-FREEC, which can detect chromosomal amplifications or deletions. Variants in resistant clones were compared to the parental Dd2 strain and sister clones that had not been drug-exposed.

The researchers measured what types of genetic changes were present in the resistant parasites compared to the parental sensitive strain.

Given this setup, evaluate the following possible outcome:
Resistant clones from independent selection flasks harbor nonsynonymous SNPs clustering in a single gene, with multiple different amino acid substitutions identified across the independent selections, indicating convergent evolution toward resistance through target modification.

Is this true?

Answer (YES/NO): NO